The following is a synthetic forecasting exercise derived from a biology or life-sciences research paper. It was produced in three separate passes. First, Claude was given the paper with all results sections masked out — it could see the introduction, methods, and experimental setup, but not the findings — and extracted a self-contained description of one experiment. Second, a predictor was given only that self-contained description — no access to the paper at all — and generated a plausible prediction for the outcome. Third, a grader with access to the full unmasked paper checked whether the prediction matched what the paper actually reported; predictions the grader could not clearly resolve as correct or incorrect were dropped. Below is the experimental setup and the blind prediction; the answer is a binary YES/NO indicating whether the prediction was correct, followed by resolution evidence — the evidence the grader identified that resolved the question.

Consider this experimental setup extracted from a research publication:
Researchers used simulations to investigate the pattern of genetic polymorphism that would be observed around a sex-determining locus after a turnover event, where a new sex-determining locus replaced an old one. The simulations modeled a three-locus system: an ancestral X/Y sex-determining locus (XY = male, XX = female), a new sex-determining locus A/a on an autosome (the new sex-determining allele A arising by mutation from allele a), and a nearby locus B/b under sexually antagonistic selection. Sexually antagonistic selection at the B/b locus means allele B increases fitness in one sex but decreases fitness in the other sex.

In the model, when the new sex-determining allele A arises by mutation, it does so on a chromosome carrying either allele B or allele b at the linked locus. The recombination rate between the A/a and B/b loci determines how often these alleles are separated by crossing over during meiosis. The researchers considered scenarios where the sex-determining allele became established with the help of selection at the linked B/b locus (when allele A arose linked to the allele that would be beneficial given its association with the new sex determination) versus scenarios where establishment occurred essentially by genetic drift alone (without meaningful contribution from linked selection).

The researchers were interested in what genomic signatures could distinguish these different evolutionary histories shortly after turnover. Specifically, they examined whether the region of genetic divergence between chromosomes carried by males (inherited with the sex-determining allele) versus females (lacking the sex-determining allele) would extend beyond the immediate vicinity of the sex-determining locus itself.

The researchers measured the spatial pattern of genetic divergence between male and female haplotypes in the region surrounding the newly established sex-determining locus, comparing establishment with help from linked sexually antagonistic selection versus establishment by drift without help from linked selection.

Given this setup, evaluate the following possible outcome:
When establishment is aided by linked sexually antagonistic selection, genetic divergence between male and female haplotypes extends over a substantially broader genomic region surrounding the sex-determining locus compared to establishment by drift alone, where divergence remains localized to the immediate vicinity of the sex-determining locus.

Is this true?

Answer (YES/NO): YES